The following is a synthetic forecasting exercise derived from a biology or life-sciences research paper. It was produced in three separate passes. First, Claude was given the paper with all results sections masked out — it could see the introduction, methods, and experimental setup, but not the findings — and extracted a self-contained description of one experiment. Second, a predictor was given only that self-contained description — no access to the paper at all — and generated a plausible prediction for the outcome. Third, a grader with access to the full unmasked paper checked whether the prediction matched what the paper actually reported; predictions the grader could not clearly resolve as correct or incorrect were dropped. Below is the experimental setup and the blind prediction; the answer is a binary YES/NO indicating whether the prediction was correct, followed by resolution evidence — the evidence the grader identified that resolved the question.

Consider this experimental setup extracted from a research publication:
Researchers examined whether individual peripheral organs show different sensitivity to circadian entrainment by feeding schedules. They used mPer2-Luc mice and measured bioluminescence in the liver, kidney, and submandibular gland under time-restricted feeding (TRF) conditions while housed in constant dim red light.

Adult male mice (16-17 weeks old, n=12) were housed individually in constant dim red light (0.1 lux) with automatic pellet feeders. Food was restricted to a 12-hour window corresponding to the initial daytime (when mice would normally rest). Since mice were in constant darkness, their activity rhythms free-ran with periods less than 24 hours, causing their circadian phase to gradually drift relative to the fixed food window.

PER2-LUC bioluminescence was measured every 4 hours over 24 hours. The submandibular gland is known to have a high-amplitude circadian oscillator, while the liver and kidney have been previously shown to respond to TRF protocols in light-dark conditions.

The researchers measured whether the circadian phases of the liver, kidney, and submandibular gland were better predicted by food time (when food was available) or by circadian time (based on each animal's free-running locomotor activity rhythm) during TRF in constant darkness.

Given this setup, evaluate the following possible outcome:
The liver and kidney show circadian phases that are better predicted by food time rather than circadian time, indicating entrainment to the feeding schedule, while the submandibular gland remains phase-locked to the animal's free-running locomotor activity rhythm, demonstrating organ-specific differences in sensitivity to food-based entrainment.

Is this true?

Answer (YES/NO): YES